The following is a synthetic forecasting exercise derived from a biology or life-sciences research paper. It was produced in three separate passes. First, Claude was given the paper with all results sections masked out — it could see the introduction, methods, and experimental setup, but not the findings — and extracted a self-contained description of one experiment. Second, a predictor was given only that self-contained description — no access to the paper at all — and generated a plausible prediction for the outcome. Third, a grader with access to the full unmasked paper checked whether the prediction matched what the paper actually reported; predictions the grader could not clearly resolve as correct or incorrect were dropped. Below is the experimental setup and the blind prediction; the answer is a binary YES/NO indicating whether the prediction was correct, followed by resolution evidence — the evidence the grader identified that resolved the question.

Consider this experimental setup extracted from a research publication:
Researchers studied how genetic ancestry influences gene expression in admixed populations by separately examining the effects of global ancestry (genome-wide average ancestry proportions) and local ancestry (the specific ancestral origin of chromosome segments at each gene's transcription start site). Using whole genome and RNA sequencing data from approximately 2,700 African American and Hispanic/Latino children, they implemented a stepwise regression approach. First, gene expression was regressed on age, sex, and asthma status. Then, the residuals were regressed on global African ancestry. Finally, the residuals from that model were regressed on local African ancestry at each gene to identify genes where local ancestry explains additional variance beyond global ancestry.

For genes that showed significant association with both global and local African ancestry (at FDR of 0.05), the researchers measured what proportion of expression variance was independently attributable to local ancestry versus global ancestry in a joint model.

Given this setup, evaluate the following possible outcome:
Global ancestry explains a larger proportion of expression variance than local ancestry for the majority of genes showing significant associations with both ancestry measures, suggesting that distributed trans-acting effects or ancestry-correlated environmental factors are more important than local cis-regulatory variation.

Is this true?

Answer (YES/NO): NO